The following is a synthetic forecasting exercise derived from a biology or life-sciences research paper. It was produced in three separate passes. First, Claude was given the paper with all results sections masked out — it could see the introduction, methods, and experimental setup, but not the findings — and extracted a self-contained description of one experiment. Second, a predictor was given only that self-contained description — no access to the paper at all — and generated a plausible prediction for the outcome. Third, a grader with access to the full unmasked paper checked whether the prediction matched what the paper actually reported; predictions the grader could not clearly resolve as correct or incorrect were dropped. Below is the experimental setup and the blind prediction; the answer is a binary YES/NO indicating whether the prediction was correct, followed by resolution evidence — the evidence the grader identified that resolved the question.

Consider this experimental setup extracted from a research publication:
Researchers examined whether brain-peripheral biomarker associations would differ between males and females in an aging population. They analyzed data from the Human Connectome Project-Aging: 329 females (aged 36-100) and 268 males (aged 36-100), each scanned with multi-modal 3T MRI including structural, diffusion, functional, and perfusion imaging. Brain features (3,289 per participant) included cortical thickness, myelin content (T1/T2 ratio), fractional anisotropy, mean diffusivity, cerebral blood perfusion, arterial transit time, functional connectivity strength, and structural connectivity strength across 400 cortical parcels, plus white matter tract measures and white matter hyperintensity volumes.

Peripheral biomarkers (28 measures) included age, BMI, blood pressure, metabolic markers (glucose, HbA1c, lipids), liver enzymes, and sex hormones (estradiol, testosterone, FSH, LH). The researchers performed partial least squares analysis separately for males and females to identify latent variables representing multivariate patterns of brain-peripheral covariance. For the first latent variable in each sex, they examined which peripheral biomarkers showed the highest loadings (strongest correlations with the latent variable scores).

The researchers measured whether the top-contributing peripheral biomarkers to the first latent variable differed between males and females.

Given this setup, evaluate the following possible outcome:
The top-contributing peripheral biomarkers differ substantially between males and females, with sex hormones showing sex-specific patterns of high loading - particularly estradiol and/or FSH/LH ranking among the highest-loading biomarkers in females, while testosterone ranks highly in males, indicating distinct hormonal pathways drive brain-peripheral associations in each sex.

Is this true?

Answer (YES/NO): NO